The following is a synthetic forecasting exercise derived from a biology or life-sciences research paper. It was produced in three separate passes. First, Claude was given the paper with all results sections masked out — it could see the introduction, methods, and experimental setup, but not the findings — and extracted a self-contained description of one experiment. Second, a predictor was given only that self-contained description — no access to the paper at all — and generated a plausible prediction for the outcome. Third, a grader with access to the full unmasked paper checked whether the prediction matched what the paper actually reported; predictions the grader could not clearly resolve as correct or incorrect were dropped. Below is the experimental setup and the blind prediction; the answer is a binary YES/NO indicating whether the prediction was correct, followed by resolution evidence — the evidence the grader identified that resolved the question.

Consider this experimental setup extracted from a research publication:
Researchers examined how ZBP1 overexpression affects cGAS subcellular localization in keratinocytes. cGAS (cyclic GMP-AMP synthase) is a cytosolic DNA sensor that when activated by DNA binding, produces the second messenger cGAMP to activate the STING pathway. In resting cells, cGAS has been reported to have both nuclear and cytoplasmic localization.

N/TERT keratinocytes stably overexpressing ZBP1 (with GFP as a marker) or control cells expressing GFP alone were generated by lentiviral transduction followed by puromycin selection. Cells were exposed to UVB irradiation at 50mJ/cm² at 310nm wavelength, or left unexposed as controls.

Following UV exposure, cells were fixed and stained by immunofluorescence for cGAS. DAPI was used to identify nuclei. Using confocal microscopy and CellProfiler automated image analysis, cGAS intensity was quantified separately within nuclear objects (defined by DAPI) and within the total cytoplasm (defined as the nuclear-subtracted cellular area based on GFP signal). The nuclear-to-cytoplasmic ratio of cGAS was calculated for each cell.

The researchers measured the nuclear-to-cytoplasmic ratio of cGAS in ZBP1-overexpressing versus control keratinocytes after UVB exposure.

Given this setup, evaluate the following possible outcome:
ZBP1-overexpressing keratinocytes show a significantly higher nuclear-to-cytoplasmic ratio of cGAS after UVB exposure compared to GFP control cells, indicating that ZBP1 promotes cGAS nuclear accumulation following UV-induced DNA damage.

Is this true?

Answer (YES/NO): NO